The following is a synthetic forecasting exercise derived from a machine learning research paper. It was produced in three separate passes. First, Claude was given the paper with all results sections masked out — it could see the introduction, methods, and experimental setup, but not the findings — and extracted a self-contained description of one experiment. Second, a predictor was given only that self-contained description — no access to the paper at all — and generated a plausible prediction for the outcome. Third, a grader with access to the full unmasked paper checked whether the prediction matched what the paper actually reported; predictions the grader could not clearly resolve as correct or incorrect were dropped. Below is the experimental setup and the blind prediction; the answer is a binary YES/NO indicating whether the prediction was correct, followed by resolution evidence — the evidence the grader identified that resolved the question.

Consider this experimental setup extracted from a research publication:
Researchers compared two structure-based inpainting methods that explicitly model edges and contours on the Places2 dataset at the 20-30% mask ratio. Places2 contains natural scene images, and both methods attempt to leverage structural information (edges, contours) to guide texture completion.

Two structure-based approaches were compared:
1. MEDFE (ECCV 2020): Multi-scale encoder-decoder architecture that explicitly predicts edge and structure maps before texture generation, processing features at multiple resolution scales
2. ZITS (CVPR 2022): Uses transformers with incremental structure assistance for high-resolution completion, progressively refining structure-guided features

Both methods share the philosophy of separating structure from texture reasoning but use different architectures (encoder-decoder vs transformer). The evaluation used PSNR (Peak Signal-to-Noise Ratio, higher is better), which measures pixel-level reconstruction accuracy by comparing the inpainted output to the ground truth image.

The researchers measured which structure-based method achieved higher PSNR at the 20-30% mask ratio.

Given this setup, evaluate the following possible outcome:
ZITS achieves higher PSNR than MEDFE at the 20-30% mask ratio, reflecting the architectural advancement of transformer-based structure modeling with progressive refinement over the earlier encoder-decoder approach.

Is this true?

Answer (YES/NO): YES